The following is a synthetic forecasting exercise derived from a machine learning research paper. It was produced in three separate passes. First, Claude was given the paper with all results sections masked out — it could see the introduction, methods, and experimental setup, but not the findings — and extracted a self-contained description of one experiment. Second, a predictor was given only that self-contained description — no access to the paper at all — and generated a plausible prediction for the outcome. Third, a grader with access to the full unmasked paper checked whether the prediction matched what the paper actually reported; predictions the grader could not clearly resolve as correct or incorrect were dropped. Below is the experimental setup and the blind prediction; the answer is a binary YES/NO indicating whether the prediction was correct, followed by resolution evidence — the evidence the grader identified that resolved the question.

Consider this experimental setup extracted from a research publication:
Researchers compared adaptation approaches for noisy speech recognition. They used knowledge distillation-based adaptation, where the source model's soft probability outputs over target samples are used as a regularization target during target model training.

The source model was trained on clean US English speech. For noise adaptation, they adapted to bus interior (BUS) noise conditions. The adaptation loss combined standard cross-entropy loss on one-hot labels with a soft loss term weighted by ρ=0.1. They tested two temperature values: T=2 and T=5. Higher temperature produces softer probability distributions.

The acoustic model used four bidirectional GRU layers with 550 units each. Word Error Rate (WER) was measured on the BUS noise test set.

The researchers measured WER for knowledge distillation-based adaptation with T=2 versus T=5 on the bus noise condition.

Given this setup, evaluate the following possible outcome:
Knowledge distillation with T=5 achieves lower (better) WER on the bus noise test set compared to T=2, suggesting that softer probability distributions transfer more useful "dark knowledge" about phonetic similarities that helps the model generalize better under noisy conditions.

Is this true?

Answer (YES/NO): YES